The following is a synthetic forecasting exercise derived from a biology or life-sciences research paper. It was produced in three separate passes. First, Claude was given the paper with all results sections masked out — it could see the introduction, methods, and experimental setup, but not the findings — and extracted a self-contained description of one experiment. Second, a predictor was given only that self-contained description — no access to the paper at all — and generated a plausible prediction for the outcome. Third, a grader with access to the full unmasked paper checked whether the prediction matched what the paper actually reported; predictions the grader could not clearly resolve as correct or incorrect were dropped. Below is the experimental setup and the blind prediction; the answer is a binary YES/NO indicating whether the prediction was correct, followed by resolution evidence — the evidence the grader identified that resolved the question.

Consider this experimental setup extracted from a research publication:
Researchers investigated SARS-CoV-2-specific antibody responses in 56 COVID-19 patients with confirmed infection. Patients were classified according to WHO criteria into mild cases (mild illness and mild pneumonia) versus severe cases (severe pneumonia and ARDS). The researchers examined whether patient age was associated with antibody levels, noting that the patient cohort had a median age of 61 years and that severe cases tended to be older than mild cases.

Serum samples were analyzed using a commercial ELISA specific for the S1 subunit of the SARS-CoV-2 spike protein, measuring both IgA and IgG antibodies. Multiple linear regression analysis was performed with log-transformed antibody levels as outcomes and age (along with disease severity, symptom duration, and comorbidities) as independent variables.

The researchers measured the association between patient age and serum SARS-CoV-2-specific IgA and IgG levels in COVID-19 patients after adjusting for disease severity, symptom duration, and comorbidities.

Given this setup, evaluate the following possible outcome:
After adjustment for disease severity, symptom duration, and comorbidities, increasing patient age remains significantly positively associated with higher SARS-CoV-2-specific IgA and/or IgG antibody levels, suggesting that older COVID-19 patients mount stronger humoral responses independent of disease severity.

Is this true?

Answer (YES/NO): NO